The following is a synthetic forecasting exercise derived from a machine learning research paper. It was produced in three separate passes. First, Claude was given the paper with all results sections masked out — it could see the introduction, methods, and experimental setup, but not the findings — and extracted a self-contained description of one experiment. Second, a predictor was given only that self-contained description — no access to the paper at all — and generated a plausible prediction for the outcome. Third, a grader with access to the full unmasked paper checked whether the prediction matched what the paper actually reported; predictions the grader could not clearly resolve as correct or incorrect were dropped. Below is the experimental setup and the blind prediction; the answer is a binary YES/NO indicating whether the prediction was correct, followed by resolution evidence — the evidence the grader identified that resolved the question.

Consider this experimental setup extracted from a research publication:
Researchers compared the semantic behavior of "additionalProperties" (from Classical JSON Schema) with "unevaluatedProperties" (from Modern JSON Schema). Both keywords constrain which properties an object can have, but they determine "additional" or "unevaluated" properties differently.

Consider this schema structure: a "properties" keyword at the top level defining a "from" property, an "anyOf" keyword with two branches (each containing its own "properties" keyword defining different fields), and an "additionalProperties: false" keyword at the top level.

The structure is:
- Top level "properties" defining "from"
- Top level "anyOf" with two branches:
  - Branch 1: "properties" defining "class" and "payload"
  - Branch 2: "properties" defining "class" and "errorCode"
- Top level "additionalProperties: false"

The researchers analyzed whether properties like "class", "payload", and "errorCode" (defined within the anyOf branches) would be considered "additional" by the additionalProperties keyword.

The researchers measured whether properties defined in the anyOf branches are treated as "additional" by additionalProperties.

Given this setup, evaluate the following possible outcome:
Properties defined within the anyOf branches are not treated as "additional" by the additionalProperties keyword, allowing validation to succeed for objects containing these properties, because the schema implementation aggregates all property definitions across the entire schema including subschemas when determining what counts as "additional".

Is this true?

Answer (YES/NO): NO